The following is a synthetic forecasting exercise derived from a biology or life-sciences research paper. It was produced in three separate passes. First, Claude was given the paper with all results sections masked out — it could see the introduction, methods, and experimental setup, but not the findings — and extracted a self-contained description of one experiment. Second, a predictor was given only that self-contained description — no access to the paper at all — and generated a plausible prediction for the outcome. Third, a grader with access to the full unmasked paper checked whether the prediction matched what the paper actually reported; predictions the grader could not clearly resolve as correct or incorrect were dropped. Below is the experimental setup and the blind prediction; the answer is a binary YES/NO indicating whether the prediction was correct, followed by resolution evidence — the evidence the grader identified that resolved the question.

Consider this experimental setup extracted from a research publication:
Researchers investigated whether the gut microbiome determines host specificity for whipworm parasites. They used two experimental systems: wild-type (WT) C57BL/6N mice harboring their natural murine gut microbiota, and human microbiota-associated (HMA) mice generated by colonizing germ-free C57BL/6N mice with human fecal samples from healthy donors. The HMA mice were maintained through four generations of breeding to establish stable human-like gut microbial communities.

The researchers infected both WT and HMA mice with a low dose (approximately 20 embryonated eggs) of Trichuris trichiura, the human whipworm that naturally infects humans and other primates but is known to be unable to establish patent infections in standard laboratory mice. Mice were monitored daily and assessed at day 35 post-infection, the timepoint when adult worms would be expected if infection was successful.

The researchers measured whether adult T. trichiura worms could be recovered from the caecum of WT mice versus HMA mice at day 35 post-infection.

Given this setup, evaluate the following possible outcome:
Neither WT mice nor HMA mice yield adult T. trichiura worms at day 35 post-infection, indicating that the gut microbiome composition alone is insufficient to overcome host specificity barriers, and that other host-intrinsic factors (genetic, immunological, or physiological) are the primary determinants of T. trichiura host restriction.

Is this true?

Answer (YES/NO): NO